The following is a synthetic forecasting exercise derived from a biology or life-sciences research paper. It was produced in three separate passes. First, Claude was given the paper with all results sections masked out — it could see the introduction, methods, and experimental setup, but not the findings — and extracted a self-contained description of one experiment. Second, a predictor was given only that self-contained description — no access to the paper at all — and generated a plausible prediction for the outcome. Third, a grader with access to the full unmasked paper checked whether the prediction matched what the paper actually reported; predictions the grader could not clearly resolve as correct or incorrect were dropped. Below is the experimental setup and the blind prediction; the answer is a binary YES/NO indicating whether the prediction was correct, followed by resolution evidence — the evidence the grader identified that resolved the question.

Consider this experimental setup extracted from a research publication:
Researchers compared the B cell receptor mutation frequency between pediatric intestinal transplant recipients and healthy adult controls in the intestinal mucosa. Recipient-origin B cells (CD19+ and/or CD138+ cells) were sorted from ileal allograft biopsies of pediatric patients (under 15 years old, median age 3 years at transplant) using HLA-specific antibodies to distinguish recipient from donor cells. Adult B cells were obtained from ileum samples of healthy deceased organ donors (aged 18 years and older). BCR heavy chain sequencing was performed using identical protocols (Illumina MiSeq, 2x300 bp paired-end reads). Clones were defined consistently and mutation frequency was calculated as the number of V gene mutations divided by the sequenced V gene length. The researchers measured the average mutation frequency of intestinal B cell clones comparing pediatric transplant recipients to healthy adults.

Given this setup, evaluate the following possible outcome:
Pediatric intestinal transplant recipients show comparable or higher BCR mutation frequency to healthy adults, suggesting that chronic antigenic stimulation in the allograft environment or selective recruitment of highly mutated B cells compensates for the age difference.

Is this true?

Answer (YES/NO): NO